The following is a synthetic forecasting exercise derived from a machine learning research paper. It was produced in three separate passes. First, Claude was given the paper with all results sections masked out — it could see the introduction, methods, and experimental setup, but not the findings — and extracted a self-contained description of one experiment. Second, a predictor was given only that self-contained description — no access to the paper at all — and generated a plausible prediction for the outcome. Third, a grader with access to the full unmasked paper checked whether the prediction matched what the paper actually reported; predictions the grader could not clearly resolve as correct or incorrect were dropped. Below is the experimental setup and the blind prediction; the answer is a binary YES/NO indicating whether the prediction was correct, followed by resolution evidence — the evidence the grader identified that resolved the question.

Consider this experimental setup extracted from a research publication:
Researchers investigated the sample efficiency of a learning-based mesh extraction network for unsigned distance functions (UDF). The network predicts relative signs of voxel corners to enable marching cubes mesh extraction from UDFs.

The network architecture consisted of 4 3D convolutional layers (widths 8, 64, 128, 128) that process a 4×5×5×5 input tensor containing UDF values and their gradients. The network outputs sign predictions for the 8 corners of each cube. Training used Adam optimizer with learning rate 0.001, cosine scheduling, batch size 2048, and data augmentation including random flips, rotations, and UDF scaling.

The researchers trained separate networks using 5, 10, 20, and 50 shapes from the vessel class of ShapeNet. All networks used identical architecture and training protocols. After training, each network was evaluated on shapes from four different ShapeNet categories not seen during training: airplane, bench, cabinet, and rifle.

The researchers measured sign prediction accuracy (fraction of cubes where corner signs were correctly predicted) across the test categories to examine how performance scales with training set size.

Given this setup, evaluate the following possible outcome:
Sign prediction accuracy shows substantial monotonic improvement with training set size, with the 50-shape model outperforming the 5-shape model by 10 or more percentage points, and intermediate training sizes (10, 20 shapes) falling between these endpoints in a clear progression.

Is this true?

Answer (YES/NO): NO